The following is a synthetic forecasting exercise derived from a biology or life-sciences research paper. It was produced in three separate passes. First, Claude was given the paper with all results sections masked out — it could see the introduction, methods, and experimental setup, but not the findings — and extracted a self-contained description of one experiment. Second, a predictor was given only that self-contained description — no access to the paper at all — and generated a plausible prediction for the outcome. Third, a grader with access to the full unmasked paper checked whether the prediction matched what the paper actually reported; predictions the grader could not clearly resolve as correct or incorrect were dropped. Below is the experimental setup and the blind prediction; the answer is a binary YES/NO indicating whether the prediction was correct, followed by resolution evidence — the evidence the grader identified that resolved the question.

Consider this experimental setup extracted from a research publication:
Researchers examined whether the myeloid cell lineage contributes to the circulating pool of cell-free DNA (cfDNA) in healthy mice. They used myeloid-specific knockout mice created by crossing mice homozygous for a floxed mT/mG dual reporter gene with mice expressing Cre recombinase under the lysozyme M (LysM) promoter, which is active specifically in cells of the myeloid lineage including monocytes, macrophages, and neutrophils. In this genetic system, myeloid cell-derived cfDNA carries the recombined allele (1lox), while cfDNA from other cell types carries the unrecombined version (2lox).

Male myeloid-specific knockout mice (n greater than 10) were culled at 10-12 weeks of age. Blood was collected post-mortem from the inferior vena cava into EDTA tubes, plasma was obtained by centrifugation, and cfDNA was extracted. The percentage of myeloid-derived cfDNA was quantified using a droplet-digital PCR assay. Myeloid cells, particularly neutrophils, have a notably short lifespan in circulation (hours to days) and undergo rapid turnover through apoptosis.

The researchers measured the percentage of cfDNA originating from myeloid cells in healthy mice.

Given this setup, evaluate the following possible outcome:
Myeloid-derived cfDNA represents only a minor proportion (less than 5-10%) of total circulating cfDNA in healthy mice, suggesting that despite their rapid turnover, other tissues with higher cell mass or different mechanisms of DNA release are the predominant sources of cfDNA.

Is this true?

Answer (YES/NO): NO